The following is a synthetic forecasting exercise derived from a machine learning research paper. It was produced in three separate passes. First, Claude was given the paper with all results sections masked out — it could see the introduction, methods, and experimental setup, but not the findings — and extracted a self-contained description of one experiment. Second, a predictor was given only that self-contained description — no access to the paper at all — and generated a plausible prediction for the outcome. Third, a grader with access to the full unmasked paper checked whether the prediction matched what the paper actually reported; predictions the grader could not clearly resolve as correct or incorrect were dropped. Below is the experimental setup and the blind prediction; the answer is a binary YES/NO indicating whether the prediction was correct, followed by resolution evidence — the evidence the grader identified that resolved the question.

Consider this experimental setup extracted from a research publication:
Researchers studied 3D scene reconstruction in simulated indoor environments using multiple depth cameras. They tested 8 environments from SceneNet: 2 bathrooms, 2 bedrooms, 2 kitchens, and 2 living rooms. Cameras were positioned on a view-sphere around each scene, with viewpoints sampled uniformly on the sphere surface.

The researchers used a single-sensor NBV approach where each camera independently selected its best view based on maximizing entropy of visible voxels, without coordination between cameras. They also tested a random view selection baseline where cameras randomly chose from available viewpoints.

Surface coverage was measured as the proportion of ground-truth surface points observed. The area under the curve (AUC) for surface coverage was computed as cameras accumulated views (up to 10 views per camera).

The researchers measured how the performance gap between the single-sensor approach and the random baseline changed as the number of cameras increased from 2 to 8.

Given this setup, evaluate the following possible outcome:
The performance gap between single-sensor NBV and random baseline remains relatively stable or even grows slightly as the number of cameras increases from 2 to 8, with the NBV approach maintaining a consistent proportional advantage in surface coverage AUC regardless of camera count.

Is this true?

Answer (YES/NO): NO